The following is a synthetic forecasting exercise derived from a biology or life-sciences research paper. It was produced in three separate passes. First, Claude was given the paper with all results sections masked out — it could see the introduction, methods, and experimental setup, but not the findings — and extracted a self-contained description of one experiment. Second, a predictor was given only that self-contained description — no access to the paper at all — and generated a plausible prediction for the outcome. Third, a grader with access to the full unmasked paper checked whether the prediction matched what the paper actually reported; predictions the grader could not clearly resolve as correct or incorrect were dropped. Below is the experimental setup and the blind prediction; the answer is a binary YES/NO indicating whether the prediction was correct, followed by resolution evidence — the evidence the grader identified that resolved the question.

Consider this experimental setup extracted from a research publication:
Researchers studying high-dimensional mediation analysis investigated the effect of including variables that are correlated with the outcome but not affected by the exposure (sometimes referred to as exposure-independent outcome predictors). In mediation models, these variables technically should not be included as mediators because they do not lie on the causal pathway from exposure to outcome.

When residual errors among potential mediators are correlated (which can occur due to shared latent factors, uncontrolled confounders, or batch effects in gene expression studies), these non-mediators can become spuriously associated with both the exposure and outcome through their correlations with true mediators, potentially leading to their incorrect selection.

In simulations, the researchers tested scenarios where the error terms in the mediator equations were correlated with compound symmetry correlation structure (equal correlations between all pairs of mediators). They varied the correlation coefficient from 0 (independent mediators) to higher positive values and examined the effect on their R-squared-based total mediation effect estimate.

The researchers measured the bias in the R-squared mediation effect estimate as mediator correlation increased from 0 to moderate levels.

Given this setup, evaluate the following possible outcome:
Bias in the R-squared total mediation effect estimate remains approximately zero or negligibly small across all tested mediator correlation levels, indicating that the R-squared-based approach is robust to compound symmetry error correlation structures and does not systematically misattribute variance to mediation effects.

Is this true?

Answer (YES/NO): YES